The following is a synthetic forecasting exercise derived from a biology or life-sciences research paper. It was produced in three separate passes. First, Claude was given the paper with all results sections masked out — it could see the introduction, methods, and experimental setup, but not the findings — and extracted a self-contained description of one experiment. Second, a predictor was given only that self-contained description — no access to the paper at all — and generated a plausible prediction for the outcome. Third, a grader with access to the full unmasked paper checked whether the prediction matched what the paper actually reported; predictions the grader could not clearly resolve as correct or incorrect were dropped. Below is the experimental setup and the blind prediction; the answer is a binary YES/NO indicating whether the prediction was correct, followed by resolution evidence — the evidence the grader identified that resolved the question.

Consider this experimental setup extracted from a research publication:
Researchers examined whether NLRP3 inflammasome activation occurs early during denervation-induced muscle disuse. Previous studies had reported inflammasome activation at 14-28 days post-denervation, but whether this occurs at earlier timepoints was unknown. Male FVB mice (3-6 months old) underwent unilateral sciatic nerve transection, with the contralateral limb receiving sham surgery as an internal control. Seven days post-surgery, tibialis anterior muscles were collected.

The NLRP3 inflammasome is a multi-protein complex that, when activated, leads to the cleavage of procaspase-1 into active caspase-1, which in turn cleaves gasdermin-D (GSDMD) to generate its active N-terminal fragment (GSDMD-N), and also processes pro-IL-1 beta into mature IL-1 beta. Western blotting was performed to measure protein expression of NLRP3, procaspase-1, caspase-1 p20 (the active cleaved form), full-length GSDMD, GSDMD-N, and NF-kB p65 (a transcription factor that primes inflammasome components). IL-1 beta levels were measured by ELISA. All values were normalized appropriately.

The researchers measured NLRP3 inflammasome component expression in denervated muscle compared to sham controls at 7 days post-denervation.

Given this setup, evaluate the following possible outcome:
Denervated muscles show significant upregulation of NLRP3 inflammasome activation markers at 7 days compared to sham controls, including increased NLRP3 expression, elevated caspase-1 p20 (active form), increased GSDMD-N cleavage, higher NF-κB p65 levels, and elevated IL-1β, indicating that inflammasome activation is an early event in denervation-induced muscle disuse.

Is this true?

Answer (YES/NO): YES